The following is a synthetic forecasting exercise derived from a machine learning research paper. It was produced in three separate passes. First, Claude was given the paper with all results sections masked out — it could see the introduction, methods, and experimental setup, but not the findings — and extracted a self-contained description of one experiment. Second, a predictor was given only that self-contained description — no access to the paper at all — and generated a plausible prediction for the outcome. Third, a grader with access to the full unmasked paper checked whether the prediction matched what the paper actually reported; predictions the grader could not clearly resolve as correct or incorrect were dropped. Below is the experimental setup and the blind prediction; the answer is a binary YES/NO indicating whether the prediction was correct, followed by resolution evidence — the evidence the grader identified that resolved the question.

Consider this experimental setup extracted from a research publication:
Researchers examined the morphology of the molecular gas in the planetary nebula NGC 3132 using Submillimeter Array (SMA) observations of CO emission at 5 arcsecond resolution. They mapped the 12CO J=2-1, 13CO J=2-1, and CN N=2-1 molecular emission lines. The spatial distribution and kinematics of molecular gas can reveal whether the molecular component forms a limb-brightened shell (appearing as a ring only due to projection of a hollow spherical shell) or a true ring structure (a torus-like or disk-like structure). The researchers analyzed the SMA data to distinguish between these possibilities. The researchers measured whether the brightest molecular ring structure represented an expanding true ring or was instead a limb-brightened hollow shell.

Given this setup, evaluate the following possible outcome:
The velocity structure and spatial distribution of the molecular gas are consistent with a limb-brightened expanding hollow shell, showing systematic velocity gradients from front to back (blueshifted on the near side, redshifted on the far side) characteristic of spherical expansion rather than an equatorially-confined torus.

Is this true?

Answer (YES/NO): NO